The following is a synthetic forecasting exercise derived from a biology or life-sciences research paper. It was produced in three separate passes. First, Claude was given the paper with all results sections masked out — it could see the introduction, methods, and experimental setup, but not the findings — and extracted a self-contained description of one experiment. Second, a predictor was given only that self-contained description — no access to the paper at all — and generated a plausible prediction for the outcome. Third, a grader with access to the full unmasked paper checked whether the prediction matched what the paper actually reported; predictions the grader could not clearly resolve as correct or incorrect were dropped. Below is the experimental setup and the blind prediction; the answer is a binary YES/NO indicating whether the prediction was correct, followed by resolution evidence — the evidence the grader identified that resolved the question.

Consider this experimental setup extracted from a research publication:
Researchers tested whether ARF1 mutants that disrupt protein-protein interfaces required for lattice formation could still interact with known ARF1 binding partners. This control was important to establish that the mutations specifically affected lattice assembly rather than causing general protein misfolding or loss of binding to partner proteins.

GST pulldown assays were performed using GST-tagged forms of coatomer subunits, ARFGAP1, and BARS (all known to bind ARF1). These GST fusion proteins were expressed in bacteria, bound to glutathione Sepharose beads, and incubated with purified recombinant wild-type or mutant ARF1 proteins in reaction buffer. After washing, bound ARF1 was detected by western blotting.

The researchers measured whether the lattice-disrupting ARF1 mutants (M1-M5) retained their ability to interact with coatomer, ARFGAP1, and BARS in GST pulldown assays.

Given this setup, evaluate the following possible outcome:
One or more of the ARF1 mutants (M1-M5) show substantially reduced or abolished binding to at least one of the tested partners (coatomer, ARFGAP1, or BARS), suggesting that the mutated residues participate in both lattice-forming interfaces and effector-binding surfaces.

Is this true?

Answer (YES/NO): NO